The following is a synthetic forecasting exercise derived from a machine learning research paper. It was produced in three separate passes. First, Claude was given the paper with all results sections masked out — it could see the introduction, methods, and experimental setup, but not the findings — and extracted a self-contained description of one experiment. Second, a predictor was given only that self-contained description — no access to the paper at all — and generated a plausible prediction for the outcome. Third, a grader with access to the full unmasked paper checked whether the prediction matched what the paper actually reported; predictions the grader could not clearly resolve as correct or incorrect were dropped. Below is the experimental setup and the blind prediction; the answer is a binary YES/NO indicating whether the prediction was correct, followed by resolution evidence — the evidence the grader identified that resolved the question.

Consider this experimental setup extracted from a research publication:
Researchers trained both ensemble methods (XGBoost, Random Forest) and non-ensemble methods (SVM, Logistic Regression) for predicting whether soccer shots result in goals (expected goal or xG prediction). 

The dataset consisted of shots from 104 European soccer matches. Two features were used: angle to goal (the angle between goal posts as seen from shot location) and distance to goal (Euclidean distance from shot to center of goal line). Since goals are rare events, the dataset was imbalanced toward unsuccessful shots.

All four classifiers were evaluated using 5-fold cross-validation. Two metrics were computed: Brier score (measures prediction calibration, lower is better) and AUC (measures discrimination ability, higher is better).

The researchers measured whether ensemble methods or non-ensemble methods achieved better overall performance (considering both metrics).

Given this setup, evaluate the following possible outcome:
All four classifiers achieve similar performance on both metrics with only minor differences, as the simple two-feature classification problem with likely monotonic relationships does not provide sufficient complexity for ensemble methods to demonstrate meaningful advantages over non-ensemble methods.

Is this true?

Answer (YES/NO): NO